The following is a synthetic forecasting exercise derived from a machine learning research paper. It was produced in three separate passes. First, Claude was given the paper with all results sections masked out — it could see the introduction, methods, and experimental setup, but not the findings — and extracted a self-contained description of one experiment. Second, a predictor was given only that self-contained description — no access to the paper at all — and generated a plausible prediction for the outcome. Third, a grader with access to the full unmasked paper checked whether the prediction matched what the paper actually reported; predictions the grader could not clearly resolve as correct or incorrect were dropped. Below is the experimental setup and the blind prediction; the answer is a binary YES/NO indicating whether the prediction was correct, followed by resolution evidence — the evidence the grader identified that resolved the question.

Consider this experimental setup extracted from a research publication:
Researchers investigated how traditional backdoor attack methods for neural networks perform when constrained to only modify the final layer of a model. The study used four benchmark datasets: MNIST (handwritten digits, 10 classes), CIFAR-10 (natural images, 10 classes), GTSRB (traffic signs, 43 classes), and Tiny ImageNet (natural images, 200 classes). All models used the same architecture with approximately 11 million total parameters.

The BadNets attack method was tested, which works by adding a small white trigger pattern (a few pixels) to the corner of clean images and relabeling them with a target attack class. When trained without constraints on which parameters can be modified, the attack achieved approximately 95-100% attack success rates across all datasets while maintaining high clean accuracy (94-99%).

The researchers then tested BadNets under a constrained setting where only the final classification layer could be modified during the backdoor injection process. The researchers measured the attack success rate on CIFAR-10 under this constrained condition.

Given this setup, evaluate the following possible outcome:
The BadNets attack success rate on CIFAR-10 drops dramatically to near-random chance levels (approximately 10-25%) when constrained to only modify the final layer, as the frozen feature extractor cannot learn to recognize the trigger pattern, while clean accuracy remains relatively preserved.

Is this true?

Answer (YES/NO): YES